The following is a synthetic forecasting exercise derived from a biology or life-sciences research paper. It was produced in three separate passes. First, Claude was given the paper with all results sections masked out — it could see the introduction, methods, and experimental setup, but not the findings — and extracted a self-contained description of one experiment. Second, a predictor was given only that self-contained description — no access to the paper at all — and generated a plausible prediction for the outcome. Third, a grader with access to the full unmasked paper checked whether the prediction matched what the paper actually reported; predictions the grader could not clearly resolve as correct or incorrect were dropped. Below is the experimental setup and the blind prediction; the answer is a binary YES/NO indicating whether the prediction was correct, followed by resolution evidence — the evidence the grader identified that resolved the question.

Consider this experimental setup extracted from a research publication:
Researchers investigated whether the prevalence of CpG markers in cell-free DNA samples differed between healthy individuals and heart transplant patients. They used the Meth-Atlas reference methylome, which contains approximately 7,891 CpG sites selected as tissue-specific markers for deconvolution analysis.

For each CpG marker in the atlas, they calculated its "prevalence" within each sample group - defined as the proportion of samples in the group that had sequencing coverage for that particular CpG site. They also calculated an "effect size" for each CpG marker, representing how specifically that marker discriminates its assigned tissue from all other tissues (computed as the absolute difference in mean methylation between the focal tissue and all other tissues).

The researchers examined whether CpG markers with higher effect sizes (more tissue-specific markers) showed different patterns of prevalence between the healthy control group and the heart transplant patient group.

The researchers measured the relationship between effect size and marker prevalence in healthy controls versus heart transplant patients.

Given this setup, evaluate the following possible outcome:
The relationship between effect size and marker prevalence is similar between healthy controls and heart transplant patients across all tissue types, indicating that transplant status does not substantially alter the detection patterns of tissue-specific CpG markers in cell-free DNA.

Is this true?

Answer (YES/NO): YES